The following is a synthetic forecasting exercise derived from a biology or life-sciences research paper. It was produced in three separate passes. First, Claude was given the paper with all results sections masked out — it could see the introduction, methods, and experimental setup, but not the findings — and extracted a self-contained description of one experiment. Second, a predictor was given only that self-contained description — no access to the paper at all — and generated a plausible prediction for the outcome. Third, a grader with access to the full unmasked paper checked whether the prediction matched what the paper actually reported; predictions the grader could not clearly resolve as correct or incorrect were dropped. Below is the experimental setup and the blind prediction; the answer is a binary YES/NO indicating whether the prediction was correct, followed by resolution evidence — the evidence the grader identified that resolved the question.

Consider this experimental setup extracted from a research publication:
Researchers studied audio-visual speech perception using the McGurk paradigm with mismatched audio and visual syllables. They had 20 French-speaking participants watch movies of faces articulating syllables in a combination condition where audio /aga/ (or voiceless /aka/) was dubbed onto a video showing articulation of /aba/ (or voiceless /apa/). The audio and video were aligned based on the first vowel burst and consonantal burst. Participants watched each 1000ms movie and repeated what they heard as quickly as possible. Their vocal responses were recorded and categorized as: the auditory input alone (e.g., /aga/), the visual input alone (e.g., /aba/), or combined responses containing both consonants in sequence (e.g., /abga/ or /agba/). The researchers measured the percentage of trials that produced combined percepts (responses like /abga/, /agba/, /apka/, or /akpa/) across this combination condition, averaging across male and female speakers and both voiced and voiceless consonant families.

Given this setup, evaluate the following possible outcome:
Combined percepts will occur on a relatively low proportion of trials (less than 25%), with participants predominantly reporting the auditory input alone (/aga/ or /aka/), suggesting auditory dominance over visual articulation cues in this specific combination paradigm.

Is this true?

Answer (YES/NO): NO